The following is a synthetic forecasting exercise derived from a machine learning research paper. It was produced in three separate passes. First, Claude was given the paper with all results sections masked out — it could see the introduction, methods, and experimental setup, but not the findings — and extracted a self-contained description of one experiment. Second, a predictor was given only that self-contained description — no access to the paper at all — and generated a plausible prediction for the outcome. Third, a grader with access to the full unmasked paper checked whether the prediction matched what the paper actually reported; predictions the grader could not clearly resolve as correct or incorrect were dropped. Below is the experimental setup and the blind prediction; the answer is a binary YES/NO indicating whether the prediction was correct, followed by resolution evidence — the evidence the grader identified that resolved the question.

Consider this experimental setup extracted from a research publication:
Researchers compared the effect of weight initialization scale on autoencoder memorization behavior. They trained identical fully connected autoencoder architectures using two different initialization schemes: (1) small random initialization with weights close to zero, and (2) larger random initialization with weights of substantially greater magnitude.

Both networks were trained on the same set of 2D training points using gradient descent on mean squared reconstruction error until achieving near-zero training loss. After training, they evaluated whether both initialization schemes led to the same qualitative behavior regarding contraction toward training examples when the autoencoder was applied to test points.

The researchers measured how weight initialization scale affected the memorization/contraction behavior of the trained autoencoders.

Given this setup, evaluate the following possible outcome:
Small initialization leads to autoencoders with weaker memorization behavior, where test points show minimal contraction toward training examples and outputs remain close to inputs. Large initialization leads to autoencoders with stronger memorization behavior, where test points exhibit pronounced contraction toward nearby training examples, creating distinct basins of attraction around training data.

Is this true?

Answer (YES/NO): NO